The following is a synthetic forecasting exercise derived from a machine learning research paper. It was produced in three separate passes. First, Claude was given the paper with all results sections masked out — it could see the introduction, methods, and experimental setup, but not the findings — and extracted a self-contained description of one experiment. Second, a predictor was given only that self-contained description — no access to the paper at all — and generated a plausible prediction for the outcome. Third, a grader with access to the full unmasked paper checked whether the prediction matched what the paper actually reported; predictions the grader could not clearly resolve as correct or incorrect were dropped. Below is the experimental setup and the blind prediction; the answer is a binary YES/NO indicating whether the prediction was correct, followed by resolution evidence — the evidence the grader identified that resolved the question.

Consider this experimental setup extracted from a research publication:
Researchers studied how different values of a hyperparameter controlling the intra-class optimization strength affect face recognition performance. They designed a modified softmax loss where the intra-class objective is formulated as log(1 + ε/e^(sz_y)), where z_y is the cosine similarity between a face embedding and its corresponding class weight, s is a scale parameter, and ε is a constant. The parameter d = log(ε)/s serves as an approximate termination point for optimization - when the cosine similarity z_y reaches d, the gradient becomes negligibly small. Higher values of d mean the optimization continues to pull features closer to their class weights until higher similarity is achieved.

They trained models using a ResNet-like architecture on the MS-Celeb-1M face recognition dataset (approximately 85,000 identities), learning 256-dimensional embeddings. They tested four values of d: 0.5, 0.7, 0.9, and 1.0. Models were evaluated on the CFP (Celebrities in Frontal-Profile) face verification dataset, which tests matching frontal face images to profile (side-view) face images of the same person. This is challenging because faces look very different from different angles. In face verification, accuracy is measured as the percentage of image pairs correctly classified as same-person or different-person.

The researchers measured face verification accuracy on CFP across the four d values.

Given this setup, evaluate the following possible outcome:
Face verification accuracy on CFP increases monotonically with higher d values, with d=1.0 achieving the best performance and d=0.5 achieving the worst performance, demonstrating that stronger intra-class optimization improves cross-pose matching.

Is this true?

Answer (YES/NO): NO